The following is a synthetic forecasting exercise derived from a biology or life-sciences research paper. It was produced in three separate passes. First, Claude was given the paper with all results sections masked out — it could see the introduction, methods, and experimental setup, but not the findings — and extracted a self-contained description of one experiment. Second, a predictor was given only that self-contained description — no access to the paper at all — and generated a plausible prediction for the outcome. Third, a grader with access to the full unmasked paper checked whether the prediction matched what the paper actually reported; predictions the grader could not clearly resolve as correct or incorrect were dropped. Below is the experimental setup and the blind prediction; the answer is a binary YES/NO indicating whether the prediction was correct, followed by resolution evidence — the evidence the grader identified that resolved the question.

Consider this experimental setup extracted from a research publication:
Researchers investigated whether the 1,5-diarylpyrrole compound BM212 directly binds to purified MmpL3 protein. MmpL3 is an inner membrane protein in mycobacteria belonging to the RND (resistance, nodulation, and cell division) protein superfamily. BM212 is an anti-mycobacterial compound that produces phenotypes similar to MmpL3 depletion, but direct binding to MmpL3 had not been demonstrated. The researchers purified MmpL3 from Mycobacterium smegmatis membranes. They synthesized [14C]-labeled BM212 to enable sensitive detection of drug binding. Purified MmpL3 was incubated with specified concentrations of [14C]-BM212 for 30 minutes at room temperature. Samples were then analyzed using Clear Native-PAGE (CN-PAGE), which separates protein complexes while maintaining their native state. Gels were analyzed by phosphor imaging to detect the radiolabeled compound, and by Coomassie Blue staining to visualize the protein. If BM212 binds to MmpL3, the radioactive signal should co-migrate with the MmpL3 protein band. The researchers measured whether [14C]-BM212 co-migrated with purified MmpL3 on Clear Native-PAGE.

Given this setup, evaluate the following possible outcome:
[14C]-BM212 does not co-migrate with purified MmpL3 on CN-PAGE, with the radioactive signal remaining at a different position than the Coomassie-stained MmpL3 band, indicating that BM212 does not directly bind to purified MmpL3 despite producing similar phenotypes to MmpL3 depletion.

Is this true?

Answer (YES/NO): NO